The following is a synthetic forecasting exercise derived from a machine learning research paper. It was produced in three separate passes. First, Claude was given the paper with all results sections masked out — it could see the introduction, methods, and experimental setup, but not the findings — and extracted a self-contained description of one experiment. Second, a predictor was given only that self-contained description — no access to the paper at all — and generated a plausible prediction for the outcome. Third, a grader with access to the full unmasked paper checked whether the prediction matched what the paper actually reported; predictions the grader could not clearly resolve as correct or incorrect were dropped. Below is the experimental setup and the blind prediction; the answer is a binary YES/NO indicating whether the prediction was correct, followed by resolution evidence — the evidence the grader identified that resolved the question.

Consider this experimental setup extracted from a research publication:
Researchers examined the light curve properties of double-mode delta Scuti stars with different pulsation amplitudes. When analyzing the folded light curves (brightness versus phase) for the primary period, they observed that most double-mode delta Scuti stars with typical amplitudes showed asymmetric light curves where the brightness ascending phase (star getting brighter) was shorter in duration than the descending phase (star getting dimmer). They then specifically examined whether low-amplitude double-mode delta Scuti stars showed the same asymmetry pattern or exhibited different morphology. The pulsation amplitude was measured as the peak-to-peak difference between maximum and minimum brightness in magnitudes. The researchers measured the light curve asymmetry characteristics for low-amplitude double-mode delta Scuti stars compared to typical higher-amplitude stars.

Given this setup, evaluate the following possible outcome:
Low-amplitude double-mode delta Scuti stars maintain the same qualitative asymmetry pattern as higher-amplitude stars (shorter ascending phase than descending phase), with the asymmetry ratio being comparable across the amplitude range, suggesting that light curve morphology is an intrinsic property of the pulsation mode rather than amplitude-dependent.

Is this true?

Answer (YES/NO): NO